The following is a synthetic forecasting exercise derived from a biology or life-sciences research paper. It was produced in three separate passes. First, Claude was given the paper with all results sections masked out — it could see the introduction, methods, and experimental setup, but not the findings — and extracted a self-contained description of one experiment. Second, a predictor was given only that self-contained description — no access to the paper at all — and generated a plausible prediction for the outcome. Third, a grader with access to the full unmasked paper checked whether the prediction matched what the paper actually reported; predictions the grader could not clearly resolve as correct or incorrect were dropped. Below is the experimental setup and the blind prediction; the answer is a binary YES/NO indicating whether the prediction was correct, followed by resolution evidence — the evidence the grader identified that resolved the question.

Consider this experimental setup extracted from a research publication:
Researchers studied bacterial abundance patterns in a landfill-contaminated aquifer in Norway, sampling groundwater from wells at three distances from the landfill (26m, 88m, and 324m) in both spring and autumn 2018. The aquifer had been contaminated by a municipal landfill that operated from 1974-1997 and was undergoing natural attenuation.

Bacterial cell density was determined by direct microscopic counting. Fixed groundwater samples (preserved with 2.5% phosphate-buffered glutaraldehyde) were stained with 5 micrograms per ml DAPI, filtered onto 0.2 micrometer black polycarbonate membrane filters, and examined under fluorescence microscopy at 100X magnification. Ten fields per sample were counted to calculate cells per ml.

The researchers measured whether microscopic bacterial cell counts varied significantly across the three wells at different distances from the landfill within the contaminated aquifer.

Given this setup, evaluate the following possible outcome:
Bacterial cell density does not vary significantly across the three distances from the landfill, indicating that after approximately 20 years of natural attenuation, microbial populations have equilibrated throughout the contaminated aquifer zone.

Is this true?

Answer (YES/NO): YES